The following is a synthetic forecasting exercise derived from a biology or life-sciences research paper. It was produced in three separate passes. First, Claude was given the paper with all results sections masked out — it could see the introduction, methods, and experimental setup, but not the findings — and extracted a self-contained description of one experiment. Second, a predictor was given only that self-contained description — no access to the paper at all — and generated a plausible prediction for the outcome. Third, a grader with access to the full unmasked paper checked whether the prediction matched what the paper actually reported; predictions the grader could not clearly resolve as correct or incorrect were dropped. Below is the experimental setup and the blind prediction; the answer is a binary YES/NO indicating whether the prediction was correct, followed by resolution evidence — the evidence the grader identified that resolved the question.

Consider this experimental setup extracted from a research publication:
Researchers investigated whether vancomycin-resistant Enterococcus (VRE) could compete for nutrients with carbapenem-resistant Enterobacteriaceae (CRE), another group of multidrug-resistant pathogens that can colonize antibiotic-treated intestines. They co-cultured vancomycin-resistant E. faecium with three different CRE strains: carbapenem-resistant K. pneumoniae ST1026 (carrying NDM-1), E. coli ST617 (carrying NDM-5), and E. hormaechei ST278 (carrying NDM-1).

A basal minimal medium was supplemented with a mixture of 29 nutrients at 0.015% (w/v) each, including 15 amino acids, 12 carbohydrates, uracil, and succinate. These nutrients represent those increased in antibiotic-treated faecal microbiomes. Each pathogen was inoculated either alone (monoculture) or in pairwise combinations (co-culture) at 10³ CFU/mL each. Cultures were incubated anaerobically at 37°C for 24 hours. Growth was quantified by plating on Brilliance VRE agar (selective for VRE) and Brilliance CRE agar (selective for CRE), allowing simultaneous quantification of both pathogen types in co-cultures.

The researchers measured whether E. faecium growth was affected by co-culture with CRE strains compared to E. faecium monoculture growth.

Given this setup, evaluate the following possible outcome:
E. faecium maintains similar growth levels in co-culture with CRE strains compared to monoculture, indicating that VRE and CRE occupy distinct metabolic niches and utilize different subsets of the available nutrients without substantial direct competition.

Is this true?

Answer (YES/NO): NO